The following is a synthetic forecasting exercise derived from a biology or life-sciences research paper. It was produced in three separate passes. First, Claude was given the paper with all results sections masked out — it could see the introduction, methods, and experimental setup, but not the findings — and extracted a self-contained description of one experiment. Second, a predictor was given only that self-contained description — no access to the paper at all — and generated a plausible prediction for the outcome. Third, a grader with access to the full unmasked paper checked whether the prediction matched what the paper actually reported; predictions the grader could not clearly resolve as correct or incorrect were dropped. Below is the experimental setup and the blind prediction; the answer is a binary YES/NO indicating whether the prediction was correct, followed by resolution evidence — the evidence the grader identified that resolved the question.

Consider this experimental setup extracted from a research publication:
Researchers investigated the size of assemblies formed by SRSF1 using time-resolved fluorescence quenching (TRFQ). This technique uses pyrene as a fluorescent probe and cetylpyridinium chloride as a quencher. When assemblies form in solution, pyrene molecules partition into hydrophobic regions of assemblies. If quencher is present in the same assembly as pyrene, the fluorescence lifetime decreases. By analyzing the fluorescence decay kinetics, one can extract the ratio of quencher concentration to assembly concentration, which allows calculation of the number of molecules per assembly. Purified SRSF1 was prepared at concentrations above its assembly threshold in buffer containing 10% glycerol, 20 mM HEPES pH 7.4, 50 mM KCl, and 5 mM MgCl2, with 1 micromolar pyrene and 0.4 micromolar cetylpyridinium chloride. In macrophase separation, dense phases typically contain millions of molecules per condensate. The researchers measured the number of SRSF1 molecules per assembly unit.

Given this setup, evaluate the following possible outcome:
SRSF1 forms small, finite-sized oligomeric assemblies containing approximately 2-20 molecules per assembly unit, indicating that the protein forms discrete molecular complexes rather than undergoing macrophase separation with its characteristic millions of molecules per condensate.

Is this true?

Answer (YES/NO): NO